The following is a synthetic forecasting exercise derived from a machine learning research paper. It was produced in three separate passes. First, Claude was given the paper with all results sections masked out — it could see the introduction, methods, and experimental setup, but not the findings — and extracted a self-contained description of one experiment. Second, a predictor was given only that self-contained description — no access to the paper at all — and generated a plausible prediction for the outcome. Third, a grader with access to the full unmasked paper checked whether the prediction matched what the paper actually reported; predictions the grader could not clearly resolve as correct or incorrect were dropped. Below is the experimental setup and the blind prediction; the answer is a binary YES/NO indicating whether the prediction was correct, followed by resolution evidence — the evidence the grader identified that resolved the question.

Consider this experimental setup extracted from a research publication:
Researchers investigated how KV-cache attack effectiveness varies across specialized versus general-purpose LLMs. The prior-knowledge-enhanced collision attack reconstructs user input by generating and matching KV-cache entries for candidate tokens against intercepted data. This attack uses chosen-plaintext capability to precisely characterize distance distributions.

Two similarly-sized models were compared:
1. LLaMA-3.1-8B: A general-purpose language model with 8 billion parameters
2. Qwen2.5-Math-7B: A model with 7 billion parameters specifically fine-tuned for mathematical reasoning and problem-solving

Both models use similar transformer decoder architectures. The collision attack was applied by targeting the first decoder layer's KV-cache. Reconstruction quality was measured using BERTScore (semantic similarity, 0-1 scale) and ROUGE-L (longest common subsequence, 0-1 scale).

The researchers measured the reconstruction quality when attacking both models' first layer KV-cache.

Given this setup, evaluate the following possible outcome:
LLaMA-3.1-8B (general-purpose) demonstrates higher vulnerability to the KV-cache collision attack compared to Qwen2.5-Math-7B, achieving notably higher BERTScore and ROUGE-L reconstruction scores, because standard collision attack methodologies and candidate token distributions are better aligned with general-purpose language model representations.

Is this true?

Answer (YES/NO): NO